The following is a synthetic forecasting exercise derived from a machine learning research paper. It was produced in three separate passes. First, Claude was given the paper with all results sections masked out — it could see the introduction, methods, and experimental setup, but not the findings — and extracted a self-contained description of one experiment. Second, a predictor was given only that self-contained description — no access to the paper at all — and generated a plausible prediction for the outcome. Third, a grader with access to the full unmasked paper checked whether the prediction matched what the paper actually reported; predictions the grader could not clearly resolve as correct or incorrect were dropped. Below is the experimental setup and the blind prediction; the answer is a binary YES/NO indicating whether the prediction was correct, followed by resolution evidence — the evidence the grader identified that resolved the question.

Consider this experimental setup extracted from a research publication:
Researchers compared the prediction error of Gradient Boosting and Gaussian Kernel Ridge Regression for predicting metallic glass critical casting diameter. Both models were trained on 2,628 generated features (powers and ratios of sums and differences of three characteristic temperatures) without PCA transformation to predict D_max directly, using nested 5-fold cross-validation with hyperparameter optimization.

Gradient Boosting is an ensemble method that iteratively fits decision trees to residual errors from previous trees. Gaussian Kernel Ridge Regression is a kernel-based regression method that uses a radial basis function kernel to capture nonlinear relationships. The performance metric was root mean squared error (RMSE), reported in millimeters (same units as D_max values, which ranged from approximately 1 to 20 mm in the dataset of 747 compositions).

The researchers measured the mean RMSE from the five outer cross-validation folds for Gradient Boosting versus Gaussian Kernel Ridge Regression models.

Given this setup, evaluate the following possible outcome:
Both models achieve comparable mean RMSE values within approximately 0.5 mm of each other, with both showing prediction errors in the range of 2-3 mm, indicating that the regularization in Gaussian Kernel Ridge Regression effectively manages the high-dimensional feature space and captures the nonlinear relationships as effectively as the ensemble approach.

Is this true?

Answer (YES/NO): NO